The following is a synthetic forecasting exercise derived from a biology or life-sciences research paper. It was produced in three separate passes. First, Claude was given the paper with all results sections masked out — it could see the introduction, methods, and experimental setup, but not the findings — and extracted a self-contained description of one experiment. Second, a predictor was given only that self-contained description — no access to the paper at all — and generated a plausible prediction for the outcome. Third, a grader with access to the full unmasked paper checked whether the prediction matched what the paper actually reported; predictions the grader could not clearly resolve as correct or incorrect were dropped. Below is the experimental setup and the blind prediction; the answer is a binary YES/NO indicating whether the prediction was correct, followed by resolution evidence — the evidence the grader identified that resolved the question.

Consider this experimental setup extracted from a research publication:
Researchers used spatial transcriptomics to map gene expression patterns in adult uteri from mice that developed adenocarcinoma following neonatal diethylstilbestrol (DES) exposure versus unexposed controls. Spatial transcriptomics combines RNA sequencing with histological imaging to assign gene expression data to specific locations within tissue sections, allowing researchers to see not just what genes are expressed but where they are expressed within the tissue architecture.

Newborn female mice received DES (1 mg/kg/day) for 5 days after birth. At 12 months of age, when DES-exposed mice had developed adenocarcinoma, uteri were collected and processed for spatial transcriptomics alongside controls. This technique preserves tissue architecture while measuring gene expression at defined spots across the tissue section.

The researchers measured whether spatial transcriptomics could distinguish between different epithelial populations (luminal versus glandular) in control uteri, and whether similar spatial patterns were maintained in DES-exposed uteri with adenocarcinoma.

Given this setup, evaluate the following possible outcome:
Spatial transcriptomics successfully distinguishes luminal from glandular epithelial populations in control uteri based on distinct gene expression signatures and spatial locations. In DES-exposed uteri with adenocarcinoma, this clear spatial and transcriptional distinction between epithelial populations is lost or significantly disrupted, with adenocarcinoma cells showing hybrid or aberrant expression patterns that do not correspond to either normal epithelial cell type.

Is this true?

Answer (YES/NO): YES